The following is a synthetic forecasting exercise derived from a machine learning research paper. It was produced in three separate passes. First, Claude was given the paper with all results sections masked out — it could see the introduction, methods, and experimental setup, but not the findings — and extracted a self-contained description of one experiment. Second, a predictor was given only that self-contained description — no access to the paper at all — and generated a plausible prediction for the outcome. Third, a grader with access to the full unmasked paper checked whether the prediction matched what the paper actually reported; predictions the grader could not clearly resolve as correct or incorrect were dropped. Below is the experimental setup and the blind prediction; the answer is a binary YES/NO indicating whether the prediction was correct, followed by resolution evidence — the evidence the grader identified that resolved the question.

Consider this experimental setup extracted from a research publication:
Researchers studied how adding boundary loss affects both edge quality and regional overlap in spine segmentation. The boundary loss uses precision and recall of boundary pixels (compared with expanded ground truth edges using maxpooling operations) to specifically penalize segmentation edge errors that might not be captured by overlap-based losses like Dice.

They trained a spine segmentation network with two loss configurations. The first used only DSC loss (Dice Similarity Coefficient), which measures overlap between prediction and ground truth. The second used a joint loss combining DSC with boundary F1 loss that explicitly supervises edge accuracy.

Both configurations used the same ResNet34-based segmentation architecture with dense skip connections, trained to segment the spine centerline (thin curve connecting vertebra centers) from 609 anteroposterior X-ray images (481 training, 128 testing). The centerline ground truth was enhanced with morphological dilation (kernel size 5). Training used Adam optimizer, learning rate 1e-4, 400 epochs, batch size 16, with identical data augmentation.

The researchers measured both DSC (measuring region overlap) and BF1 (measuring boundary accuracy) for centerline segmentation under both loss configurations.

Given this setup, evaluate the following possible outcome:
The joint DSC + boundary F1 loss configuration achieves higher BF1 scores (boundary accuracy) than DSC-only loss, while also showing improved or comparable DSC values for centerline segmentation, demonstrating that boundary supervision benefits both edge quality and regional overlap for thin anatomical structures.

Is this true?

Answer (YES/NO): YES